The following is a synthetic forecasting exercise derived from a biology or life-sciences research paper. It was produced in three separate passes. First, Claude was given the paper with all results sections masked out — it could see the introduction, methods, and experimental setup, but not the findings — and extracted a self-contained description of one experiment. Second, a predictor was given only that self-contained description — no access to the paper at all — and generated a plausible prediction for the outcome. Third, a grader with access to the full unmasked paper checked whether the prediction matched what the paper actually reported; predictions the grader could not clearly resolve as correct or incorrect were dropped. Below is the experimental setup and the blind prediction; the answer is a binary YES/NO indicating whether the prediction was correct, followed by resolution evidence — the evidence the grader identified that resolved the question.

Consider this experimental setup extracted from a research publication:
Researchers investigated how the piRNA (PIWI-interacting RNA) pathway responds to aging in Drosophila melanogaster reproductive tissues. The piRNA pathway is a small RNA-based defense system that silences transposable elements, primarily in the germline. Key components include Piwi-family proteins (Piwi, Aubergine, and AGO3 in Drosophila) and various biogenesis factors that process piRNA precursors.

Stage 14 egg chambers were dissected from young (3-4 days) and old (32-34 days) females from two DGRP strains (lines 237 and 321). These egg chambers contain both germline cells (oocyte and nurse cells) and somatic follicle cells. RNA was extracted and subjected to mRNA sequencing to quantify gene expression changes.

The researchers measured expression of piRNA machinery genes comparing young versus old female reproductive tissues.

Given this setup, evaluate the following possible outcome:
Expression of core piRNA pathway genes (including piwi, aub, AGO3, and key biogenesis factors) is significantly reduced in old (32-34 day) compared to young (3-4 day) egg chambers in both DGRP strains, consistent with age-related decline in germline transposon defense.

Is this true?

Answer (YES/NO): NO